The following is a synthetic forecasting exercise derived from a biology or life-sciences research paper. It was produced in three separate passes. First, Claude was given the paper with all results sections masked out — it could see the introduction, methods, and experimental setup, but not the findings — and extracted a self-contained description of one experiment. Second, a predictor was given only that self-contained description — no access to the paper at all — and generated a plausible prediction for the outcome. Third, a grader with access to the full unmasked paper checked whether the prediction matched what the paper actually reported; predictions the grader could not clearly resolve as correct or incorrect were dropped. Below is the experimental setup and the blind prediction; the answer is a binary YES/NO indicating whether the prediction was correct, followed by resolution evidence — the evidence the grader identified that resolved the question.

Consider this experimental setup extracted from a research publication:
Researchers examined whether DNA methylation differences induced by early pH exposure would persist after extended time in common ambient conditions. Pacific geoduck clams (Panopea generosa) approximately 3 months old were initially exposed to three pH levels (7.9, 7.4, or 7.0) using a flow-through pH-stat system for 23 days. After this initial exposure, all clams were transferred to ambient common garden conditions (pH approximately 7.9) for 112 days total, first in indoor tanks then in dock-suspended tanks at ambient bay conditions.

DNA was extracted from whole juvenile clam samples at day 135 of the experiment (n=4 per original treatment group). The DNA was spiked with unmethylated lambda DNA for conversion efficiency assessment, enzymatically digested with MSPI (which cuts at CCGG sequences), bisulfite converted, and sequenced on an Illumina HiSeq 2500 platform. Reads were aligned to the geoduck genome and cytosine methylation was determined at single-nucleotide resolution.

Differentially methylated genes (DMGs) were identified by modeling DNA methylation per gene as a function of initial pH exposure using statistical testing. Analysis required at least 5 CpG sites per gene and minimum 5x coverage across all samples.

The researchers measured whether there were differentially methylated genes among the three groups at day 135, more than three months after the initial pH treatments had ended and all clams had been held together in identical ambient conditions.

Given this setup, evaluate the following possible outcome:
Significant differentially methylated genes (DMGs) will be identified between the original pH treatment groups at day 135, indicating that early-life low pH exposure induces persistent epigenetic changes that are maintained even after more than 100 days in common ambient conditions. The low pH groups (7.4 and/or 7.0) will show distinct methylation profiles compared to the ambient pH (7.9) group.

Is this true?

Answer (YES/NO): YES